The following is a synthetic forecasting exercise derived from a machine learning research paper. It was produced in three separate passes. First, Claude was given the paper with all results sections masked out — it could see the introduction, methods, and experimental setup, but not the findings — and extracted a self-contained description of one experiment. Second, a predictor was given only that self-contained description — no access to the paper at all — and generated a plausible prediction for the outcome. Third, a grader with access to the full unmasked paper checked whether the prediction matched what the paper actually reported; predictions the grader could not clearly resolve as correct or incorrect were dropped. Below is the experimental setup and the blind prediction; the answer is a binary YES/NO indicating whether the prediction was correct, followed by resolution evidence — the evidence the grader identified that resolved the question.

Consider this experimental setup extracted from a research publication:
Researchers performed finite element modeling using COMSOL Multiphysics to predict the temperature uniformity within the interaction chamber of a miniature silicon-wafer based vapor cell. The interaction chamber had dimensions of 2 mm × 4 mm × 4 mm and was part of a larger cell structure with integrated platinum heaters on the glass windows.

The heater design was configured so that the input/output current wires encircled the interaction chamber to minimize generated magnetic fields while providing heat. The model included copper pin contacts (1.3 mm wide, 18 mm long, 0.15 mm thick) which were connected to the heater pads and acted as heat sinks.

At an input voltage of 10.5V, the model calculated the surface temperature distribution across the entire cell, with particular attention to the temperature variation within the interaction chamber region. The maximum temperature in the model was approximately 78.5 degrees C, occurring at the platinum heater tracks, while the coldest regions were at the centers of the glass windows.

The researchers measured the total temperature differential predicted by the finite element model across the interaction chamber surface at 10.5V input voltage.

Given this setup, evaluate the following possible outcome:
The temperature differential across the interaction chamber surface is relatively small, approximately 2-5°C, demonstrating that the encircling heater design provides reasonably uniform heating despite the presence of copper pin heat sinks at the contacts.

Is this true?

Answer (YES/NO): NO